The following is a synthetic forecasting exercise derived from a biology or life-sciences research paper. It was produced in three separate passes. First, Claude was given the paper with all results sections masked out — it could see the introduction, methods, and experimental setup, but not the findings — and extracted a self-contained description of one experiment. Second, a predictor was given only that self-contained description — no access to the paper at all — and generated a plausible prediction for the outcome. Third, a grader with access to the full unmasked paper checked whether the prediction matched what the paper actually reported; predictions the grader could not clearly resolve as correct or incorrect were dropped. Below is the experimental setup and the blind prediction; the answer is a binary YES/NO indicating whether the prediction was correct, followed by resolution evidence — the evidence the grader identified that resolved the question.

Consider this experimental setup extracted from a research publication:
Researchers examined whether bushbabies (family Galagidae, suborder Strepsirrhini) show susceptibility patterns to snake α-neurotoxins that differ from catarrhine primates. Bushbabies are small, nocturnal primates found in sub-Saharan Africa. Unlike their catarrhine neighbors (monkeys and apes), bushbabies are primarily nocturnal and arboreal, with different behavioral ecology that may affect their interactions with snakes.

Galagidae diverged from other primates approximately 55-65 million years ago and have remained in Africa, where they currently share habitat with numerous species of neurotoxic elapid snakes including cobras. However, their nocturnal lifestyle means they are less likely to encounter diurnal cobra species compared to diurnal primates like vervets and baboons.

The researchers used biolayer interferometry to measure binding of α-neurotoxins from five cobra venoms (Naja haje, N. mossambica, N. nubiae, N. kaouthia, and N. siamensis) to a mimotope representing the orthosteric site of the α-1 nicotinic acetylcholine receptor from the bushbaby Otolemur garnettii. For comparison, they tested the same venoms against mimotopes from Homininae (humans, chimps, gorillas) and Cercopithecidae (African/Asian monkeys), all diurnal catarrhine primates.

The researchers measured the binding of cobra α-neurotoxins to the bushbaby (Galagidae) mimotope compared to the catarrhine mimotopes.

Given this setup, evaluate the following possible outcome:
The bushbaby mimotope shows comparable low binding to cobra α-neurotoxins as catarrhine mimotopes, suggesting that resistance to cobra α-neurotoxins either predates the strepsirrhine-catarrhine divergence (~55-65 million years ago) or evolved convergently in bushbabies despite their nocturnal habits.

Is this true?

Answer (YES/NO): YES